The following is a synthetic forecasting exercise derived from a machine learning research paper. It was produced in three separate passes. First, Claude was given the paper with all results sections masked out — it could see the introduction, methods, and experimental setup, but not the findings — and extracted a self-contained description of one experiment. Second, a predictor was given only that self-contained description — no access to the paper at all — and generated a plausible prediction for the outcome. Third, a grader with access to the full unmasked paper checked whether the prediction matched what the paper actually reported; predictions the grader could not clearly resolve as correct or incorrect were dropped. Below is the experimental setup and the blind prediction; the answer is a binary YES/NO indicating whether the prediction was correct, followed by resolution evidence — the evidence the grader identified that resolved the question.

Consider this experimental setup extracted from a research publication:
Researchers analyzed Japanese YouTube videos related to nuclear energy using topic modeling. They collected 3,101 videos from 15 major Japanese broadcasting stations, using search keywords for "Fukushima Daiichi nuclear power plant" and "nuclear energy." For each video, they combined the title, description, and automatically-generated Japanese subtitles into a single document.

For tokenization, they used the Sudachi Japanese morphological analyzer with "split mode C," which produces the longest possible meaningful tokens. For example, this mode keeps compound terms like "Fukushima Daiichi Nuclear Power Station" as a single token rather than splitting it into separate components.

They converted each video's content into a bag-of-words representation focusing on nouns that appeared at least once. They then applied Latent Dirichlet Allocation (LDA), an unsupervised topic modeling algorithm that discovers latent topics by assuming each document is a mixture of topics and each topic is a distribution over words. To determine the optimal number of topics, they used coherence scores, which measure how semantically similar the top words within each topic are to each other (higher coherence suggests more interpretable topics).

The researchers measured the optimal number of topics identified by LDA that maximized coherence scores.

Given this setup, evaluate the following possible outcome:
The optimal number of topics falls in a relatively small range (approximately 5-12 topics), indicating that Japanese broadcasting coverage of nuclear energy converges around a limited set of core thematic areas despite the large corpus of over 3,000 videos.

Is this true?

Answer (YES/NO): YES